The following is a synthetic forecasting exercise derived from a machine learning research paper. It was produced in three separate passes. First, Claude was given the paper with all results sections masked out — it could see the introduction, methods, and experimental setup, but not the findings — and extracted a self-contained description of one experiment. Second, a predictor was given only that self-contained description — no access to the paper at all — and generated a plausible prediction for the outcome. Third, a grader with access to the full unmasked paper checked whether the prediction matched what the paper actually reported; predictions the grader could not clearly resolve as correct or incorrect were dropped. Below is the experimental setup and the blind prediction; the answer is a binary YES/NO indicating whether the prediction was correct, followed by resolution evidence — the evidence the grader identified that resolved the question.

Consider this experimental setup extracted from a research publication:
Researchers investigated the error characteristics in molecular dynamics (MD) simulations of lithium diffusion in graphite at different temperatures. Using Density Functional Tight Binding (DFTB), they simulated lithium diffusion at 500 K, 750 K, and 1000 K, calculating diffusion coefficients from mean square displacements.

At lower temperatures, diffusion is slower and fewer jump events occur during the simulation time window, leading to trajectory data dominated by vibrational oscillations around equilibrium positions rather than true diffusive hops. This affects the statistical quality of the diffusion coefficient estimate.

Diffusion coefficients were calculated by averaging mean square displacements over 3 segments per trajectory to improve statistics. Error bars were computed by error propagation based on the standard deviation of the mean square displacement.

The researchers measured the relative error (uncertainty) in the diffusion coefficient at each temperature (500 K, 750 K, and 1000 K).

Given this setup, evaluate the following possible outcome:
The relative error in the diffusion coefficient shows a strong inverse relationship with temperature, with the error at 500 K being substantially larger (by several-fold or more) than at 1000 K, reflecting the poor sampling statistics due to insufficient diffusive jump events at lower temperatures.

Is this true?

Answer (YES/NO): YES